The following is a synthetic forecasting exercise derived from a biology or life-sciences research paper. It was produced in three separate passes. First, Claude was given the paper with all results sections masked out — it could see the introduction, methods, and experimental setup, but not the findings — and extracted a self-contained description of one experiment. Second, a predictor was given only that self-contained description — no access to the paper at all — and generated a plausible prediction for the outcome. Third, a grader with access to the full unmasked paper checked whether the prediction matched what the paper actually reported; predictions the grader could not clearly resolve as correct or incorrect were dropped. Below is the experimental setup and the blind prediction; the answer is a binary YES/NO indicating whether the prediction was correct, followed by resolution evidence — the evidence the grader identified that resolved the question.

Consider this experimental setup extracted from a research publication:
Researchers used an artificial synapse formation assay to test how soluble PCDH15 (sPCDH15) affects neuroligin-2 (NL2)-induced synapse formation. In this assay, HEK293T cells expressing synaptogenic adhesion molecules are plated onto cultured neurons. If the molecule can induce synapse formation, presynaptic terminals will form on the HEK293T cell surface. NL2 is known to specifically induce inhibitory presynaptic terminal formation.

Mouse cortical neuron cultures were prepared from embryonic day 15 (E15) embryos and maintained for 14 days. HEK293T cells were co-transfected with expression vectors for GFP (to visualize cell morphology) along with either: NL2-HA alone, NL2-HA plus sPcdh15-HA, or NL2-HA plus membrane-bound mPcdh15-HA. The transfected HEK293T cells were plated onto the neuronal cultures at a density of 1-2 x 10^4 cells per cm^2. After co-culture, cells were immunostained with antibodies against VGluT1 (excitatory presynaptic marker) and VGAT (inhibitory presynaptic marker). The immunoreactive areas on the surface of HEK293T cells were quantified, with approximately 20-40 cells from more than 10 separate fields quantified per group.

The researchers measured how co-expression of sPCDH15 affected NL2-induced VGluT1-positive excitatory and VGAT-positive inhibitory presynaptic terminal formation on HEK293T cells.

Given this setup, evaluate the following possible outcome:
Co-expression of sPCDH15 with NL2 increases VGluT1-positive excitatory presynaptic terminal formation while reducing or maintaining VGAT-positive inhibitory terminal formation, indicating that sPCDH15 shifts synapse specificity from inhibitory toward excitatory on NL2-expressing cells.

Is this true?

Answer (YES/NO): NO